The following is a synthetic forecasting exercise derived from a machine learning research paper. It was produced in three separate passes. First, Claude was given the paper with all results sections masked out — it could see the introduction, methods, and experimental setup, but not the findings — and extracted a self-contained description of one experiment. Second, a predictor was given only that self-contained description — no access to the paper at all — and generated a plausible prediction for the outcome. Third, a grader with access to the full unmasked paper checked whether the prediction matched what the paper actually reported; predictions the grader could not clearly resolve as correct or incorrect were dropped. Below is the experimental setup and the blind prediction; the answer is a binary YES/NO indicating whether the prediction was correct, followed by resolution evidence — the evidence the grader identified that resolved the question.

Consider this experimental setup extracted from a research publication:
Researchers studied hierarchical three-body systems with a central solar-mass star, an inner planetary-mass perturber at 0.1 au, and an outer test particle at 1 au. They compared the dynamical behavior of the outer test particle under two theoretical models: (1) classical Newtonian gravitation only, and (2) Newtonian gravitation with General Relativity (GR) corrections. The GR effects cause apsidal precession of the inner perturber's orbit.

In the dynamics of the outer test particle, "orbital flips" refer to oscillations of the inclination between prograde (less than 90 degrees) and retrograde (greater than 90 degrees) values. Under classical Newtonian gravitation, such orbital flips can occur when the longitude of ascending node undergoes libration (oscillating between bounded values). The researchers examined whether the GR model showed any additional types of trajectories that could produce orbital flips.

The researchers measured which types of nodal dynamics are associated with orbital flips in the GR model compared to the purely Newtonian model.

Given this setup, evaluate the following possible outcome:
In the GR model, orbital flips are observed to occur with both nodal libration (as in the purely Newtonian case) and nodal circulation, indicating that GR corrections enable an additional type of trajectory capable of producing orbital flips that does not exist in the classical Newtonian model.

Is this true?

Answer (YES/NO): YES